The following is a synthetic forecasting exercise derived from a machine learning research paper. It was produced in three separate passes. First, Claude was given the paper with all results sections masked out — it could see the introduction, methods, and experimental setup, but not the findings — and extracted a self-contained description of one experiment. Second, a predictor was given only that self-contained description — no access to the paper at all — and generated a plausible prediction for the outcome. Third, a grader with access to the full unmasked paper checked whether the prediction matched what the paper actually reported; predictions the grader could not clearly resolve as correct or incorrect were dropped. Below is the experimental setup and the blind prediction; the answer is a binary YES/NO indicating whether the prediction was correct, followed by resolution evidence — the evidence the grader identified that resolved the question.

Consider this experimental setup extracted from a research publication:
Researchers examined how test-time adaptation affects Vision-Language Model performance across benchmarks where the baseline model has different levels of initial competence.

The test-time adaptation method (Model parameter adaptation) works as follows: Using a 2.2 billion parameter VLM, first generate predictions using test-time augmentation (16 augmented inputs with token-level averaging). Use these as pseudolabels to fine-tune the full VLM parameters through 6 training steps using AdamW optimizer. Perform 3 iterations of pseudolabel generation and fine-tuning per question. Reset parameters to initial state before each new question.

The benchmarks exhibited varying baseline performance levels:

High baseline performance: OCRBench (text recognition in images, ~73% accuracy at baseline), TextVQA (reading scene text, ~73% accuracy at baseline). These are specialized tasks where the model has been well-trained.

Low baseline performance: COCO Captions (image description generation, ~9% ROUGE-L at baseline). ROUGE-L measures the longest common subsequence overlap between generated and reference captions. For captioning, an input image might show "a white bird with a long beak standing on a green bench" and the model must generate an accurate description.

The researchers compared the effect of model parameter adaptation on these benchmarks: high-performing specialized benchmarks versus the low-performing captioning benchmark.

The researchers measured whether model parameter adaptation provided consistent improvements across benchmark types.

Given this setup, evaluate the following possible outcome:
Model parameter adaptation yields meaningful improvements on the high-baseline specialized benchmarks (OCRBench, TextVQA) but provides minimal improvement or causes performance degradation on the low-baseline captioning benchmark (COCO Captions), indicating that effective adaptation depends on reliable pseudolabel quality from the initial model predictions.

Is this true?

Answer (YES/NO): NO